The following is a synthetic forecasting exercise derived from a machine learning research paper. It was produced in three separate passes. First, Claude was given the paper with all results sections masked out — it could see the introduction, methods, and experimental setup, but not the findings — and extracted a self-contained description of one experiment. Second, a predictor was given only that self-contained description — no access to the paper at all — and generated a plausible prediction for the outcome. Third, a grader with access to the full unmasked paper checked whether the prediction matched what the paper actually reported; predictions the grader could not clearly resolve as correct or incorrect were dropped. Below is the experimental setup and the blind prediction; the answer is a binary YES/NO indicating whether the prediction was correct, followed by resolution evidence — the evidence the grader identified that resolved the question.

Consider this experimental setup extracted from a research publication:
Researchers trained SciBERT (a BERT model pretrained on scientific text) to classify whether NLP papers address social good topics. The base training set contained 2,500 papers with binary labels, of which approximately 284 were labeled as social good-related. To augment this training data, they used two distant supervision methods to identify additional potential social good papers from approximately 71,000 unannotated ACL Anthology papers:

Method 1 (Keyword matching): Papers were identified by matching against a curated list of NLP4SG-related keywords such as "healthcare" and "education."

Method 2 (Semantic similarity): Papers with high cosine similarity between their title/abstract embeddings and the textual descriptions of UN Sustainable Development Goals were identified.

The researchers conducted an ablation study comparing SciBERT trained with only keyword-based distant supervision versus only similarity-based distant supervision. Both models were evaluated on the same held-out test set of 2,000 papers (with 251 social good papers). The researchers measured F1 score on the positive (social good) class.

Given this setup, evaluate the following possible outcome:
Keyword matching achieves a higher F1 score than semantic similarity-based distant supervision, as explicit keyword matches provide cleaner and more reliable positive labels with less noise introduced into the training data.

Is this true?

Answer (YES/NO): YES